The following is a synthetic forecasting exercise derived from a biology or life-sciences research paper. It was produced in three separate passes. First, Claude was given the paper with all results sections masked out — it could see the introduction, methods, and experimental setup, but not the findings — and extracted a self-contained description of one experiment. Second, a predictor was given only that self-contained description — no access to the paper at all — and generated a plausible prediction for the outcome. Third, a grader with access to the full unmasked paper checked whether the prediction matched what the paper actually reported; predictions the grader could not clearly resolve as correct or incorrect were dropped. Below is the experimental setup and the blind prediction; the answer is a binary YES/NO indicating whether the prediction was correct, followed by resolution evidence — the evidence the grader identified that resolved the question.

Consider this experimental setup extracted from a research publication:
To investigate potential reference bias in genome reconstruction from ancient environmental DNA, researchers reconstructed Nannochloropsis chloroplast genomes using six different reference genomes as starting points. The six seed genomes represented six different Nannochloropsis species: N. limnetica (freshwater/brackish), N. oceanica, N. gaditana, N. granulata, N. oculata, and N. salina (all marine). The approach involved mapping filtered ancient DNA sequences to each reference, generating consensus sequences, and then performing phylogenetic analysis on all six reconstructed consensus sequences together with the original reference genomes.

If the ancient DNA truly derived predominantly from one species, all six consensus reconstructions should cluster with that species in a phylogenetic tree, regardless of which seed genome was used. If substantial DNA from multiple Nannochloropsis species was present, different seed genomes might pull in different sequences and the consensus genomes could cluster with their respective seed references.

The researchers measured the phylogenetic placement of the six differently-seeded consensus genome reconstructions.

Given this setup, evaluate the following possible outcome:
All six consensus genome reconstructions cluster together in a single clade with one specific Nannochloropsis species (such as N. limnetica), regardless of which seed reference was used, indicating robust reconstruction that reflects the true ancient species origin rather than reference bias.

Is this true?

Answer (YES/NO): NO